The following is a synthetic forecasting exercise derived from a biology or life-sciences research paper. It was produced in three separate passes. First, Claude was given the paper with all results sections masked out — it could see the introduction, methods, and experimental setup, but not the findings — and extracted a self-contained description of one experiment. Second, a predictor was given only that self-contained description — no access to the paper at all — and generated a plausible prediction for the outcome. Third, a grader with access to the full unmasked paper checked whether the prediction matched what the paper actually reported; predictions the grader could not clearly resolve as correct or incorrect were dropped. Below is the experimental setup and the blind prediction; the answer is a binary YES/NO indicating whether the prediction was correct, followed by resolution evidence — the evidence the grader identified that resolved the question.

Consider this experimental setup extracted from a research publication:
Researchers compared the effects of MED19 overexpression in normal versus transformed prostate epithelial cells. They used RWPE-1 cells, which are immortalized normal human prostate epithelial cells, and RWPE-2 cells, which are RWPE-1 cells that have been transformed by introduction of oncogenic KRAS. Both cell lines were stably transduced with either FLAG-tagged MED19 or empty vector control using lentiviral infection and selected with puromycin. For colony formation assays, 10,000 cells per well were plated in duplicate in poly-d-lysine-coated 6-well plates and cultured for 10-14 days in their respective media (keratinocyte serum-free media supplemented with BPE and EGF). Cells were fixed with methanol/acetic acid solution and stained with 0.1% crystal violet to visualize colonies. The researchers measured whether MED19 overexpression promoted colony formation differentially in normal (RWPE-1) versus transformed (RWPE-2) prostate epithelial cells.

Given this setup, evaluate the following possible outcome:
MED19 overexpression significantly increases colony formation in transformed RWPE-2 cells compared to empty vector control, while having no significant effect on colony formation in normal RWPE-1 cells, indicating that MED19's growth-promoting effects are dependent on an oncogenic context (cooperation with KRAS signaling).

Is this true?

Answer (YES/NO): NO